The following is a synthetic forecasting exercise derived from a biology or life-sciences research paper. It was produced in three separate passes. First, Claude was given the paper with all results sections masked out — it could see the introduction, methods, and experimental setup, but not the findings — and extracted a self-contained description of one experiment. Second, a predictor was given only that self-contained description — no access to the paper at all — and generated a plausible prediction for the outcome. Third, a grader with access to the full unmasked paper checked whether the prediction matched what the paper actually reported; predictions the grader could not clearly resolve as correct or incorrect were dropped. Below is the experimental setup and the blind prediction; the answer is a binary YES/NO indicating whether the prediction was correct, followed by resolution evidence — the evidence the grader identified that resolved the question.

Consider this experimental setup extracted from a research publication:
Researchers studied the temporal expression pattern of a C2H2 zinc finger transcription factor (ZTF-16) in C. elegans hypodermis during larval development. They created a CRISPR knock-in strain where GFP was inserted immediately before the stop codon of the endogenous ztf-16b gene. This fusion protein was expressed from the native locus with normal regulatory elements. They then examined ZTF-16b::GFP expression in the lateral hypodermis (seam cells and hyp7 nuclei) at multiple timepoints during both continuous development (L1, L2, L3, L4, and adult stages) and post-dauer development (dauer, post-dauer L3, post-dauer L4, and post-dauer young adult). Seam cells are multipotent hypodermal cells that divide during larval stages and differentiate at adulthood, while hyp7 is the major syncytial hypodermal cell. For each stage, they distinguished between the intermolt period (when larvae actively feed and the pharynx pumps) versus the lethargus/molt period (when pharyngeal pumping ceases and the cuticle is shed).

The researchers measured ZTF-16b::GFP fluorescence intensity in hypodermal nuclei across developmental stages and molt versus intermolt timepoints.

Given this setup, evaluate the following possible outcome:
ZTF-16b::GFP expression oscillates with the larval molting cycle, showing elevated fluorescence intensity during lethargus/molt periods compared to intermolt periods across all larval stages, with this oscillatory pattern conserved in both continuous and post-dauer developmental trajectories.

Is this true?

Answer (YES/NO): YES